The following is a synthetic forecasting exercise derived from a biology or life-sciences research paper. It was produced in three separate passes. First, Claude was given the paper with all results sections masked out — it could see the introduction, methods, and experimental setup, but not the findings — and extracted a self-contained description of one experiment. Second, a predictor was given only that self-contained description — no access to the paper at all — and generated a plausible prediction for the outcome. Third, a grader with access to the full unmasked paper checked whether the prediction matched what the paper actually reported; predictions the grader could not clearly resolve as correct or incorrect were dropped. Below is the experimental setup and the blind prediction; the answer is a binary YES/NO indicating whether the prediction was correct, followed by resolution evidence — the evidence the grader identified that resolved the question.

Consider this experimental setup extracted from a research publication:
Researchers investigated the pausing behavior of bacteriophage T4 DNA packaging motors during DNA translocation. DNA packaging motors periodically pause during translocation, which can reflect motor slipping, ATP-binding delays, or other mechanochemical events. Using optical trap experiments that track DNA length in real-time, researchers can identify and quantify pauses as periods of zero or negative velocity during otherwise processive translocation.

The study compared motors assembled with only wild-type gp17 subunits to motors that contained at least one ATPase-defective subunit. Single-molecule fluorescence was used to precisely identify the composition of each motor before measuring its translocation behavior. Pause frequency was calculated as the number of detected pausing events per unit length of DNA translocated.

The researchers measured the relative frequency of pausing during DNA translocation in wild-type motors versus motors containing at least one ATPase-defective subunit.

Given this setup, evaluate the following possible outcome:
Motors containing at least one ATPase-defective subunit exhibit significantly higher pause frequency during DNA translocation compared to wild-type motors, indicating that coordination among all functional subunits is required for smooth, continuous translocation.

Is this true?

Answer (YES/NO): YES